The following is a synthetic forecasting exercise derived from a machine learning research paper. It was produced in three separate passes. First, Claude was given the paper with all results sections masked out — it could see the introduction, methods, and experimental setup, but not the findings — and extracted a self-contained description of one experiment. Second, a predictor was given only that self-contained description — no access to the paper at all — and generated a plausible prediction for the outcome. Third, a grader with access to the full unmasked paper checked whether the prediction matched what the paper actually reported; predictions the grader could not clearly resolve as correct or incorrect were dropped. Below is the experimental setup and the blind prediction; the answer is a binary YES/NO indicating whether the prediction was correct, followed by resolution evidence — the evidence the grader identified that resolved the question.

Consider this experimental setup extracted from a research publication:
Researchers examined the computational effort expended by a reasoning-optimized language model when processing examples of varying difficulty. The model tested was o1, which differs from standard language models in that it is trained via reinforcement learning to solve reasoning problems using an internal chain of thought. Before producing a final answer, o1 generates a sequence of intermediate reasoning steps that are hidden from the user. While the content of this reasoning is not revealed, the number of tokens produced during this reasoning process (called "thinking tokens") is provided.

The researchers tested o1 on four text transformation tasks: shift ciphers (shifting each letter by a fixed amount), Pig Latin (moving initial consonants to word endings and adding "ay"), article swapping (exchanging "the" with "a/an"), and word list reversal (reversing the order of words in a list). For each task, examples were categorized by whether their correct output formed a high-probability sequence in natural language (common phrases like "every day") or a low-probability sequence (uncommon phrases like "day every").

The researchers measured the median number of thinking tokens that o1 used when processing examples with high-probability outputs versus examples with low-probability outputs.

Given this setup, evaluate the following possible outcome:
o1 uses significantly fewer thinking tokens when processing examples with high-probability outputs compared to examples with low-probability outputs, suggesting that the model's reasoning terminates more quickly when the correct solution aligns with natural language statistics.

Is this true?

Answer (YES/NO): YES